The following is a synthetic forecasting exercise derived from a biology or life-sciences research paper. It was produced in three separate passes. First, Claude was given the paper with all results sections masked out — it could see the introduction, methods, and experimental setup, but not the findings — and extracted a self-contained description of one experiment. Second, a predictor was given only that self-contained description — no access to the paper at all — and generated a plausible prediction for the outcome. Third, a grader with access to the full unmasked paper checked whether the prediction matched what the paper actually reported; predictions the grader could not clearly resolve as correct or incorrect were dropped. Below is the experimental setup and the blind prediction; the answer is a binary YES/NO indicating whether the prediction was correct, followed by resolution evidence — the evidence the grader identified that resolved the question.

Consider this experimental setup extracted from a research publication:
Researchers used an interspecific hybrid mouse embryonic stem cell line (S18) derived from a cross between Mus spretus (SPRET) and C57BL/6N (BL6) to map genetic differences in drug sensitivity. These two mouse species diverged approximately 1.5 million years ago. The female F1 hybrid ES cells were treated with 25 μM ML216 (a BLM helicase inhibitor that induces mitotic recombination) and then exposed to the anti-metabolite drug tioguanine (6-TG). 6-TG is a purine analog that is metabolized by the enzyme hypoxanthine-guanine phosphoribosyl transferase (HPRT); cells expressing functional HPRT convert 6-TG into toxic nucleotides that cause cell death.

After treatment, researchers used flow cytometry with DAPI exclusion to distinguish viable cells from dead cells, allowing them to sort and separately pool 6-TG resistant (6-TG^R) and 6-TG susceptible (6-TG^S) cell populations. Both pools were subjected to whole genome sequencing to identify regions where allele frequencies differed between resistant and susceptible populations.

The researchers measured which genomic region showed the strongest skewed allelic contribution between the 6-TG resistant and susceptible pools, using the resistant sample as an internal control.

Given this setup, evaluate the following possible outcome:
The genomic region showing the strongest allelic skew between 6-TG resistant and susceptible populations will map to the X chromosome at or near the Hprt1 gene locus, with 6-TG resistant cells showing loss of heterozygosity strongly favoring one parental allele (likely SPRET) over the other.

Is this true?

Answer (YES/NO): NO